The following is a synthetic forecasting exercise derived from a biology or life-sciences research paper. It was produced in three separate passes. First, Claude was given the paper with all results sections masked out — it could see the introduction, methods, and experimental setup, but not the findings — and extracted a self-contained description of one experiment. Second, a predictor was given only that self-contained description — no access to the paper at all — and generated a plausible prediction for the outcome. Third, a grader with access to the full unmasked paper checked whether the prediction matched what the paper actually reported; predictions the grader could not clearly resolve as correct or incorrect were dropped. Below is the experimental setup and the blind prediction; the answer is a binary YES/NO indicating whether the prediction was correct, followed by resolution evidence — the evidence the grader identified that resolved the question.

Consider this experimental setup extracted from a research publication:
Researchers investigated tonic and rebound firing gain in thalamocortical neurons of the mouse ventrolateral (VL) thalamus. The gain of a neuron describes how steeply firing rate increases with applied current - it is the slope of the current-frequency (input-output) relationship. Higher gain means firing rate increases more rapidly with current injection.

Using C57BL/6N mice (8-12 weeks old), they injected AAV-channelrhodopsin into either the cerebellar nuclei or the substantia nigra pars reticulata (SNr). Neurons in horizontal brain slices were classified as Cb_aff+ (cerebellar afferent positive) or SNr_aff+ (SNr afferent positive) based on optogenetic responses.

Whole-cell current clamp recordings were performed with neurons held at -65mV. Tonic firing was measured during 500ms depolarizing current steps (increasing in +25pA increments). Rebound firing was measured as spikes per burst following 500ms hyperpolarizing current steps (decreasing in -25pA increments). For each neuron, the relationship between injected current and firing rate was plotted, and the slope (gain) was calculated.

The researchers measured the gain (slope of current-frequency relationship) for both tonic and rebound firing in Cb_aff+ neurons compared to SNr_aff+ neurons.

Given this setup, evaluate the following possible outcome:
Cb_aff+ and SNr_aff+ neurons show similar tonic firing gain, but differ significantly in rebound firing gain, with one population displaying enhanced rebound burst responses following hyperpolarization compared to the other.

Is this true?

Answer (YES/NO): NO